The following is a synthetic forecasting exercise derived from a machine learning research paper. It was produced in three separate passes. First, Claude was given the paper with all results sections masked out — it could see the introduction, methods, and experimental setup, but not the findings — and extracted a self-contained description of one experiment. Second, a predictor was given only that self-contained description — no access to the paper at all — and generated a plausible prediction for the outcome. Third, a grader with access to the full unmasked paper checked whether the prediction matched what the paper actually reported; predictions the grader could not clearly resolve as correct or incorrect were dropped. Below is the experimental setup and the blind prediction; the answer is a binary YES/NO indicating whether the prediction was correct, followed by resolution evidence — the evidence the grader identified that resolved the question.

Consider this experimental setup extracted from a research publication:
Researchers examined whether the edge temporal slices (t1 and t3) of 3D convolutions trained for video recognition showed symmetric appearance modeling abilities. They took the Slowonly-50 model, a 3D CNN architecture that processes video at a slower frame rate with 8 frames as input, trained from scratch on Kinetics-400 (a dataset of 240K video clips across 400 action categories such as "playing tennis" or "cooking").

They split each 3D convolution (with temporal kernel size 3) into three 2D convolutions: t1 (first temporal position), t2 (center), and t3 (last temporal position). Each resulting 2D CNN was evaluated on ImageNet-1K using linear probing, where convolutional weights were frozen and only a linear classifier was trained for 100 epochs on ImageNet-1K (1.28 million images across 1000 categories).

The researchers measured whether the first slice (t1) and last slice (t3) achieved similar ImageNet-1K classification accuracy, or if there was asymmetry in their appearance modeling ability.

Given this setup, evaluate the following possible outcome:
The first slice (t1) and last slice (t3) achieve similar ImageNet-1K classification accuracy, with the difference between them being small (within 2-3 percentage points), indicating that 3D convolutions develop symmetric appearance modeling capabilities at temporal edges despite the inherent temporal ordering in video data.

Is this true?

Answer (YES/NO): YES